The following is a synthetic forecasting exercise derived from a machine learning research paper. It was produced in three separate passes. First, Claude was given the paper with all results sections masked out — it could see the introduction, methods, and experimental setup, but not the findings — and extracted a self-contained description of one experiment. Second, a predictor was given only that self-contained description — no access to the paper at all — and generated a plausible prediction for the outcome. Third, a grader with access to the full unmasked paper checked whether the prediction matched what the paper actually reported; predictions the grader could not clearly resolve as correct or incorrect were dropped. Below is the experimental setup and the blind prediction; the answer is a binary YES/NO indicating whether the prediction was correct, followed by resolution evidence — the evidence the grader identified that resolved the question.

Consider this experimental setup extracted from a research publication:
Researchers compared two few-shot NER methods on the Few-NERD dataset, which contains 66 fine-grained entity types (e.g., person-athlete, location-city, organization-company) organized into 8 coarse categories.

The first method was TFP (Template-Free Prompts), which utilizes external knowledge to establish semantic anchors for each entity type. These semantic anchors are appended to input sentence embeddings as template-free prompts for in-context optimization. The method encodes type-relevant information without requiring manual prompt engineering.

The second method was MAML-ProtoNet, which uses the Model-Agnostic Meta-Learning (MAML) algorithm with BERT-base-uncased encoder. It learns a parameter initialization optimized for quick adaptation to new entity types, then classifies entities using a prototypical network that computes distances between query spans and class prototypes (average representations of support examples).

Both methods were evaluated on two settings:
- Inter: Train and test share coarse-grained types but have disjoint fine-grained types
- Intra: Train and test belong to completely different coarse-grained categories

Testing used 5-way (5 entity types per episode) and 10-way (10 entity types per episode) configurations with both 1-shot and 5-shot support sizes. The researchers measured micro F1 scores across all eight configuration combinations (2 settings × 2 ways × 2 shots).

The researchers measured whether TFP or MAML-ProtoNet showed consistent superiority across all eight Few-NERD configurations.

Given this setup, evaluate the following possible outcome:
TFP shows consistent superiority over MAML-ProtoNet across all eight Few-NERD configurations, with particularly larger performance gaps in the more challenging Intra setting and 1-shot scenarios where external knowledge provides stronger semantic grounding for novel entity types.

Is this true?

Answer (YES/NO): NO